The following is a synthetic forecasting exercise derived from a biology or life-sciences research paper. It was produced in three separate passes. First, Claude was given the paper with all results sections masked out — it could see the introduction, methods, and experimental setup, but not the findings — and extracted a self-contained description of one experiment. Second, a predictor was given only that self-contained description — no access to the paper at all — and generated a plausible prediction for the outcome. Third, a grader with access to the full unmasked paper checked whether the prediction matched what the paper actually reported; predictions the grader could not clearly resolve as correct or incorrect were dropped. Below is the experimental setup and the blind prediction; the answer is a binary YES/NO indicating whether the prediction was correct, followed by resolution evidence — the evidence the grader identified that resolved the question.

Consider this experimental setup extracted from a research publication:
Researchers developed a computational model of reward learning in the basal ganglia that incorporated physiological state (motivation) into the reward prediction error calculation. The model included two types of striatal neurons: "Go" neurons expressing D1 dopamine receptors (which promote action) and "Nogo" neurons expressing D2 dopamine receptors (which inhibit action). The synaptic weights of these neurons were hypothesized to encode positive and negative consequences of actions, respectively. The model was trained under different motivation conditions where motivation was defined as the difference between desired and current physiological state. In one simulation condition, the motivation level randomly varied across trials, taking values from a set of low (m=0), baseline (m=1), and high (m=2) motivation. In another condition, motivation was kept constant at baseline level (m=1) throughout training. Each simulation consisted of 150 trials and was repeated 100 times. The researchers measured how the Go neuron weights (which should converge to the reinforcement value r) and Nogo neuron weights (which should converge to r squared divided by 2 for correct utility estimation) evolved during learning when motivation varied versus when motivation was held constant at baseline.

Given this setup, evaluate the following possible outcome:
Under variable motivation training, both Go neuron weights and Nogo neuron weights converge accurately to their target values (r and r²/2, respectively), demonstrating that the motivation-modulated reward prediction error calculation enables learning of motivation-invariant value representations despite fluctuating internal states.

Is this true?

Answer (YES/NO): YES